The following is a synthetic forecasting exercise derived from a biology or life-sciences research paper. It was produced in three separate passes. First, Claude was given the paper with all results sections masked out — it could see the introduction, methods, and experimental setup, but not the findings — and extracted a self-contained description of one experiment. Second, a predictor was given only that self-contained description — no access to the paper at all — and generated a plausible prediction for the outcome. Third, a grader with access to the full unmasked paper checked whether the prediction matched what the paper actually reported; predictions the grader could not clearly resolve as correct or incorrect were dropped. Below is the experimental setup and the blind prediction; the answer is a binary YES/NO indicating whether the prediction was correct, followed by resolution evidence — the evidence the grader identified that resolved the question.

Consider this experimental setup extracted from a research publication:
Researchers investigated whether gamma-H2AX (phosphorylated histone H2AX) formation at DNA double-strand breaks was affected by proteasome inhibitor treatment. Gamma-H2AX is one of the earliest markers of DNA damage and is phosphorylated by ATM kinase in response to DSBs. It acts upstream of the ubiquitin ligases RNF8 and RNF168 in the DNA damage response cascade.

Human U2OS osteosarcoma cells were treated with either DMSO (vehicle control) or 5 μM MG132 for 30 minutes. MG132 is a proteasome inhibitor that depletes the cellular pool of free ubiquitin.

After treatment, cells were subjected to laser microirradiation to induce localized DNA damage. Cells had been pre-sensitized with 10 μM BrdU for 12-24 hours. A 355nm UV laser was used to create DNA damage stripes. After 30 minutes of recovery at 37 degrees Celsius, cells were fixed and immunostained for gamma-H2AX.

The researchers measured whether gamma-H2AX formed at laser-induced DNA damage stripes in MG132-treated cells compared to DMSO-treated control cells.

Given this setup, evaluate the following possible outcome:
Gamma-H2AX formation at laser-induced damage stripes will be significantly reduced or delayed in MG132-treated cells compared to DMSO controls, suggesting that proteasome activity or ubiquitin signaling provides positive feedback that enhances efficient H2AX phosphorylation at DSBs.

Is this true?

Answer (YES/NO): NO